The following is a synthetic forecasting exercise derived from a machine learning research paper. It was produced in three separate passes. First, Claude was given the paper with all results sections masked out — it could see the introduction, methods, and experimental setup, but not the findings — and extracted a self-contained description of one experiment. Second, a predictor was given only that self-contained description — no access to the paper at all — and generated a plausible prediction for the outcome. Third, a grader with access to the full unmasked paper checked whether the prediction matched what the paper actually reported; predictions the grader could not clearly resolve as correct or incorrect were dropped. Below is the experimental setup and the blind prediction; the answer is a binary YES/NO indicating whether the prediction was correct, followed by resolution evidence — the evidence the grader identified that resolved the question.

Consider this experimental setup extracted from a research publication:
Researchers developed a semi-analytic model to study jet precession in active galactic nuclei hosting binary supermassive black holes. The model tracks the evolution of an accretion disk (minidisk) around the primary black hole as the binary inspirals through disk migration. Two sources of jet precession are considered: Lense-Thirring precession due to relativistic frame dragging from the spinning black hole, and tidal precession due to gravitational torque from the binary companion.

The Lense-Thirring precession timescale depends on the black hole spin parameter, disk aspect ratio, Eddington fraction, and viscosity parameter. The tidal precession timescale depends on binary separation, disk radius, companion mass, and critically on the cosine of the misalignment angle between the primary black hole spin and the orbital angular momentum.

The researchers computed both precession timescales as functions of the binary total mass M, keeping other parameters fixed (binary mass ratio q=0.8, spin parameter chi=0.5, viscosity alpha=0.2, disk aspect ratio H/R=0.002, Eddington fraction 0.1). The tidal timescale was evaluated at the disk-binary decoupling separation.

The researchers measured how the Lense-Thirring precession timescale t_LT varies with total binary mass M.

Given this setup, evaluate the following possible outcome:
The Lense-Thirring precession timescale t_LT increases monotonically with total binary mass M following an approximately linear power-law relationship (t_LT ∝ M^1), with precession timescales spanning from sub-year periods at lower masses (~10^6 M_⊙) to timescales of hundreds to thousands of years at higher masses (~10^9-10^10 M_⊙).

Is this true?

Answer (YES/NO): NO